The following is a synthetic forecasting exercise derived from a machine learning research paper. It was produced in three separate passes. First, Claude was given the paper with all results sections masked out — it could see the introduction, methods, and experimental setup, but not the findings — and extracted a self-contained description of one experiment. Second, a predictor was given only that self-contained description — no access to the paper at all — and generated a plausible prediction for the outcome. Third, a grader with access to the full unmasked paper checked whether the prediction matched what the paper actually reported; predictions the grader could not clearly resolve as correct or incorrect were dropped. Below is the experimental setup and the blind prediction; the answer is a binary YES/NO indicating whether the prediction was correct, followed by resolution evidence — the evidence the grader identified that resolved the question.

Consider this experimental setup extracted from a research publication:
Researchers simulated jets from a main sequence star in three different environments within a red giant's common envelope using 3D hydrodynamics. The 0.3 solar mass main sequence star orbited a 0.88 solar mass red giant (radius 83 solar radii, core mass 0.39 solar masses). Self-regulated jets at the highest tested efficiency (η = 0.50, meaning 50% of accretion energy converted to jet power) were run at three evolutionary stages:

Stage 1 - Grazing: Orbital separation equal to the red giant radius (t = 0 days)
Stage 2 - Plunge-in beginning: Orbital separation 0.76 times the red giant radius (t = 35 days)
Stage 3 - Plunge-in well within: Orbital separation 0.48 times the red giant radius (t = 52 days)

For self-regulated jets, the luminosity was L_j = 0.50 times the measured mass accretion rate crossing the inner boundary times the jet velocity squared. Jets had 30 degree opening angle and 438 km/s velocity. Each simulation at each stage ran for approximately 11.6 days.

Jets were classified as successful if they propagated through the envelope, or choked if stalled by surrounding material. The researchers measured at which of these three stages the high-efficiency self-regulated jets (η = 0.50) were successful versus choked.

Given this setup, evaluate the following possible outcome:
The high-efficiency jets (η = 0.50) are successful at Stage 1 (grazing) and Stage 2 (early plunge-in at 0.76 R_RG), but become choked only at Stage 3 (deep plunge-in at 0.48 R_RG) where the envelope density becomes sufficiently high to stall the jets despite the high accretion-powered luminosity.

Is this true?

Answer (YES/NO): YES